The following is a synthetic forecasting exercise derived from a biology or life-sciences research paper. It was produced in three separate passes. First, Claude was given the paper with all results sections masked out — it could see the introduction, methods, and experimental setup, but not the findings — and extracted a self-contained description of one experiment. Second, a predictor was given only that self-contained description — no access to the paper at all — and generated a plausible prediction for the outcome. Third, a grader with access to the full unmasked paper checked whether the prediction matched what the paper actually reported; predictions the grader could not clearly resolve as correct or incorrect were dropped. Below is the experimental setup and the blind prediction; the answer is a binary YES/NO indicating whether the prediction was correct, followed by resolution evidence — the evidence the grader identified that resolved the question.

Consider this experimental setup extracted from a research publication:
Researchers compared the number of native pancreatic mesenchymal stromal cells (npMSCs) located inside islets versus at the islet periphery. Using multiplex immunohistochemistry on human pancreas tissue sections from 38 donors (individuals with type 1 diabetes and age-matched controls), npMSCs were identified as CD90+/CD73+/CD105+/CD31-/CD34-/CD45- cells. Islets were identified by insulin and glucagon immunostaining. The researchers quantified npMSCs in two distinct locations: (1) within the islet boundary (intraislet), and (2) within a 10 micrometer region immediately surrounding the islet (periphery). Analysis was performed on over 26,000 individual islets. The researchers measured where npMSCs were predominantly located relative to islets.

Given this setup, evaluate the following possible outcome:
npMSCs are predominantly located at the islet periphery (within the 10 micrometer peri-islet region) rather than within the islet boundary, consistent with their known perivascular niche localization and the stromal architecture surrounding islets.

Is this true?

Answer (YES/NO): NO